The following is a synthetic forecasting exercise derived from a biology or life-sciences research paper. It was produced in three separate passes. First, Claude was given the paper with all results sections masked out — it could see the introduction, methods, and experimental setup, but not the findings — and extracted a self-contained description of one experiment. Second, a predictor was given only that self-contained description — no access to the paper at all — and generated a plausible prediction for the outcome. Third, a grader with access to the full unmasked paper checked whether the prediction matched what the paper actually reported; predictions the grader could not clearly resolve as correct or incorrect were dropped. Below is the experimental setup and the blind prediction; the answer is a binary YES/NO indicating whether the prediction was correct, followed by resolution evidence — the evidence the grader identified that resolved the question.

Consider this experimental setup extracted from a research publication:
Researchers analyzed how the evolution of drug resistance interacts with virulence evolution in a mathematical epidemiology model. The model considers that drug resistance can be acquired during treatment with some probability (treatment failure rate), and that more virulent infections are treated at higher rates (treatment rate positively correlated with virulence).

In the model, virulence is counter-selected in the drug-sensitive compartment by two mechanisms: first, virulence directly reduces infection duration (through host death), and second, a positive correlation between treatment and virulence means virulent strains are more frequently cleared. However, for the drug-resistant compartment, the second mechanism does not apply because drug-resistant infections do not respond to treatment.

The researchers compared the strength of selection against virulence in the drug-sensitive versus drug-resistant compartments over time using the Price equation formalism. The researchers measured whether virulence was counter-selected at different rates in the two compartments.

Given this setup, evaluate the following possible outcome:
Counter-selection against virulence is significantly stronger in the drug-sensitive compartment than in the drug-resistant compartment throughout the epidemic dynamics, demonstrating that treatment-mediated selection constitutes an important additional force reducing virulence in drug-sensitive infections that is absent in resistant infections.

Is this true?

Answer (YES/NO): YES